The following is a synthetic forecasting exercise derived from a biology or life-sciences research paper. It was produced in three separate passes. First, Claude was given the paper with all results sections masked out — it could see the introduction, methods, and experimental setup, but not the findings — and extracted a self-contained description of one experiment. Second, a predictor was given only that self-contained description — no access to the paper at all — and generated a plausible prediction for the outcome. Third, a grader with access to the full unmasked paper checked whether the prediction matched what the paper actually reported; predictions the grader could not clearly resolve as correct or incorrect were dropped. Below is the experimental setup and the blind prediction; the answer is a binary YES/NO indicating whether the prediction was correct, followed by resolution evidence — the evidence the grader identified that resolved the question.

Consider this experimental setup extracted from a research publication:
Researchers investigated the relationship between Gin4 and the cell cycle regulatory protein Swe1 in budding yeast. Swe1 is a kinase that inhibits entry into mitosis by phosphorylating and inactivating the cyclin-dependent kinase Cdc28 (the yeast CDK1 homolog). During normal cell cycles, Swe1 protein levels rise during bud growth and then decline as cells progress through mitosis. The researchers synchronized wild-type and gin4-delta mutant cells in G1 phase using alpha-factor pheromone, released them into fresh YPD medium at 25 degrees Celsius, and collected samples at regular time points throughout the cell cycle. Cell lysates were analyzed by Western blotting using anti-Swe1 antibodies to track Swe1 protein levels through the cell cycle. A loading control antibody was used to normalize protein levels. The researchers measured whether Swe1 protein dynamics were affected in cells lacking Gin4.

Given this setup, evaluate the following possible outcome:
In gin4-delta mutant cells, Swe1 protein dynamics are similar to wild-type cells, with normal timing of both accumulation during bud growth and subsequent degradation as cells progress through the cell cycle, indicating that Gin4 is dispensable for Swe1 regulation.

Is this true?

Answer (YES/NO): NO